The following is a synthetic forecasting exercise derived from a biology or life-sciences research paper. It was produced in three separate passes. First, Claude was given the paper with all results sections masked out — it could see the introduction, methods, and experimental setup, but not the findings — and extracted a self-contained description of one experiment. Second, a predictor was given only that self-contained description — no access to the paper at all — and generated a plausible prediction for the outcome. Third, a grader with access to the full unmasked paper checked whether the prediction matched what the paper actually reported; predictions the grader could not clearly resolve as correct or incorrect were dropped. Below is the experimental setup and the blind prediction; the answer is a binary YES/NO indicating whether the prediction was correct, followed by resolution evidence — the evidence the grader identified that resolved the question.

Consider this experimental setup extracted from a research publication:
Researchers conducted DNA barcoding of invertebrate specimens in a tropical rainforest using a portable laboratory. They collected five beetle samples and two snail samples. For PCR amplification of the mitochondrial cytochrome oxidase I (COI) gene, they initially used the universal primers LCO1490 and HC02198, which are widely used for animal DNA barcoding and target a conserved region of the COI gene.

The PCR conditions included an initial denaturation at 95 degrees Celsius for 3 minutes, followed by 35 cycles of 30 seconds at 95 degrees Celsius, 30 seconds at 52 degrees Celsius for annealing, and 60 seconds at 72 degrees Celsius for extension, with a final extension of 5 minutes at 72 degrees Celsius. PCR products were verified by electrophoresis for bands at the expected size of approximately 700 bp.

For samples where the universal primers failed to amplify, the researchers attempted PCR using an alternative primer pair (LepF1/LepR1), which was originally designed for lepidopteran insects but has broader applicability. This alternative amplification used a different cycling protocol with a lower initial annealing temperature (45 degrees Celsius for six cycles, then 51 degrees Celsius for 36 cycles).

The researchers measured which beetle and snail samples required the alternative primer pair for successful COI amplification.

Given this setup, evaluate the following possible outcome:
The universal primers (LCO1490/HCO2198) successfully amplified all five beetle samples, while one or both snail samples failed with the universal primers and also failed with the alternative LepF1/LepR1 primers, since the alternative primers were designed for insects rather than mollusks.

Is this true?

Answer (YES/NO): NO